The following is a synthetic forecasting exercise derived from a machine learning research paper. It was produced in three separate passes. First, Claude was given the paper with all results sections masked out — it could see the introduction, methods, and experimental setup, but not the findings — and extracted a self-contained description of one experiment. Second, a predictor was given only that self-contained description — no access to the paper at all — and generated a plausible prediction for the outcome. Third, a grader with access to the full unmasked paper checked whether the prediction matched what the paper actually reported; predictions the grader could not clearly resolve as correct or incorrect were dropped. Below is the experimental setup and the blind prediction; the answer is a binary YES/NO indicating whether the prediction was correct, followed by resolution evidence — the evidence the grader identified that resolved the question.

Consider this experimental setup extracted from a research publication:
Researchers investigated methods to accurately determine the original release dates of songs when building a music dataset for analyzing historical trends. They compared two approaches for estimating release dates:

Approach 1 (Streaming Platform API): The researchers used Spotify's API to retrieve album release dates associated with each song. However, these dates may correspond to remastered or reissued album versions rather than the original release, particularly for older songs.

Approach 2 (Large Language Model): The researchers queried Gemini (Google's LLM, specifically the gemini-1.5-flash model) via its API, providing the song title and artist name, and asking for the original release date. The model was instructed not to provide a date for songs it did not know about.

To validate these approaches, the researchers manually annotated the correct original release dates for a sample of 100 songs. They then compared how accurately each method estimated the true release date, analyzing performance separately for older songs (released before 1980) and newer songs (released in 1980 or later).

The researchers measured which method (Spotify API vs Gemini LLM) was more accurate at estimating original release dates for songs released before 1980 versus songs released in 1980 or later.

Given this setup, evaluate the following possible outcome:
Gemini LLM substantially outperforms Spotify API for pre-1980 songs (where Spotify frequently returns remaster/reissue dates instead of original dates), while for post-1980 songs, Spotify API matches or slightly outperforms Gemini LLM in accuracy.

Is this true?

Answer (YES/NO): YES